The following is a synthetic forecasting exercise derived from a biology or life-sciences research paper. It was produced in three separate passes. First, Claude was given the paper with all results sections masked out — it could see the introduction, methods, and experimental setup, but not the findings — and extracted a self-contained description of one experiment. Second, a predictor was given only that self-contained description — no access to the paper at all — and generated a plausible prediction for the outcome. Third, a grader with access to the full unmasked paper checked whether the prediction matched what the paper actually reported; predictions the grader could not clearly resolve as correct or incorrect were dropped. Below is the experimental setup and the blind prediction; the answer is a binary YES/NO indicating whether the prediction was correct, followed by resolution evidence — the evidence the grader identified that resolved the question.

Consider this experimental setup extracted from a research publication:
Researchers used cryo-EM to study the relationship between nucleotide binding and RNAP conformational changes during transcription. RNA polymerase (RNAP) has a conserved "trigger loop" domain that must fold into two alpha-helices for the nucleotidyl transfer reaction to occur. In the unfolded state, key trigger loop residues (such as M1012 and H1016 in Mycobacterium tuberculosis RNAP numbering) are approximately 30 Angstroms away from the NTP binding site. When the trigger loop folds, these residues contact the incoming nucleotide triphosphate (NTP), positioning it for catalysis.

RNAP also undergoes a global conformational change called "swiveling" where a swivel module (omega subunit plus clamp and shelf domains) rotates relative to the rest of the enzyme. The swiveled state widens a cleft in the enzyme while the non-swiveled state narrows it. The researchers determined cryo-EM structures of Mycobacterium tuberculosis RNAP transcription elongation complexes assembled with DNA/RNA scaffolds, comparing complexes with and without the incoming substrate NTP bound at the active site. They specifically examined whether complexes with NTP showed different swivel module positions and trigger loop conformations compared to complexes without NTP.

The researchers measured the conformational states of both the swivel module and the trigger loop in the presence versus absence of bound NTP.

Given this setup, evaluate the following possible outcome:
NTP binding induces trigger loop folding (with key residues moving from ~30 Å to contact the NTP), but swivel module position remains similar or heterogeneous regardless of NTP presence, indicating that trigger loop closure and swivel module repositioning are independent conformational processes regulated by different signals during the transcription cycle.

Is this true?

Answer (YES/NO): NO